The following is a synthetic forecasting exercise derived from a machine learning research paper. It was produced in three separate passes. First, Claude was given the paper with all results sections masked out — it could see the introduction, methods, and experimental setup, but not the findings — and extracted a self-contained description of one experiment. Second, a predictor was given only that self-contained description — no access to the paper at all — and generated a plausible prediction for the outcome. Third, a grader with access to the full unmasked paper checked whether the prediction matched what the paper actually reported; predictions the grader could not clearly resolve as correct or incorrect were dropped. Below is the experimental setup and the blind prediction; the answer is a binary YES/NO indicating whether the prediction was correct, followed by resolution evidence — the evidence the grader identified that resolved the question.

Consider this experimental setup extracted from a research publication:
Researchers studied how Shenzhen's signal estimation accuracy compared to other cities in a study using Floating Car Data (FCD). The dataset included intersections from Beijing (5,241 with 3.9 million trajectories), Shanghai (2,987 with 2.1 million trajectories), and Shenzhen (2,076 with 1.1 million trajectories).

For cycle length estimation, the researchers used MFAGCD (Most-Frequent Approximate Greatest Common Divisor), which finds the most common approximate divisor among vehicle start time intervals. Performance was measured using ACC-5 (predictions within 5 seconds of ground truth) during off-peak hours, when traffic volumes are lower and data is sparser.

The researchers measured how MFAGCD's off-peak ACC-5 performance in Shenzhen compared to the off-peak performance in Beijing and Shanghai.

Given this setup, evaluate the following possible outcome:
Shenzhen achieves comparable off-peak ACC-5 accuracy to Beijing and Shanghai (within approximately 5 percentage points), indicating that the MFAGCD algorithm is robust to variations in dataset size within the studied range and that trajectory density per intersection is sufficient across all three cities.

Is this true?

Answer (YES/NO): NO